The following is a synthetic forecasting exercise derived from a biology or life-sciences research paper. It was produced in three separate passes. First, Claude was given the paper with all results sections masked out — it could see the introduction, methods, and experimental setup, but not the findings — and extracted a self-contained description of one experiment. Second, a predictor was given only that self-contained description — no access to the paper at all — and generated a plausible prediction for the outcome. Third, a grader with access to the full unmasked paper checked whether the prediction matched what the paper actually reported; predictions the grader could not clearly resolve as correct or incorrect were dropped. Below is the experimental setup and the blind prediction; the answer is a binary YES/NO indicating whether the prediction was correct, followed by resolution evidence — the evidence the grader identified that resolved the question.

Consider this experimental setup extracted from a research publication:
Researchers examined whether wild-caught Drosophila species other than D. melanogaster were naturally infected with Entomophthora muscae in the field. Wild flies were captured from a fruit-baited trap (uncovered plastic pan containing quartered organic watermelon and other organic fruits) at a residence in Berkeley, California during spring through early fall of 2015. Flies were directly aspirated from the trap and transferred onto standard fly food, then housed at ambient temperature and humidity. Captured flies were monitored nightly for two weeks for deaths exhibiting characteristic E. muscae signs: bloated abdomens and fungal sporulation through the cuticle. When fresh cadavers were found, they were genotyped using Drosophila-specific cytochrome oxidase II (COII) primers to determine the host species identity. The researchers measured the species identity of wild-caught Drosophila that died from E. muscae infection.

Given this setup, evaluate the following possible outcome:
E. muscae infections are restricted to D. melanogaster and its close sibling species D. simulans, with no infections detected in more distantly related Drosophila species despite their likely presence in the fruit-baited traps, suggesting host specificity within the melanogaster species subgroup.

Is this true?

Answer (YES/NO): NO